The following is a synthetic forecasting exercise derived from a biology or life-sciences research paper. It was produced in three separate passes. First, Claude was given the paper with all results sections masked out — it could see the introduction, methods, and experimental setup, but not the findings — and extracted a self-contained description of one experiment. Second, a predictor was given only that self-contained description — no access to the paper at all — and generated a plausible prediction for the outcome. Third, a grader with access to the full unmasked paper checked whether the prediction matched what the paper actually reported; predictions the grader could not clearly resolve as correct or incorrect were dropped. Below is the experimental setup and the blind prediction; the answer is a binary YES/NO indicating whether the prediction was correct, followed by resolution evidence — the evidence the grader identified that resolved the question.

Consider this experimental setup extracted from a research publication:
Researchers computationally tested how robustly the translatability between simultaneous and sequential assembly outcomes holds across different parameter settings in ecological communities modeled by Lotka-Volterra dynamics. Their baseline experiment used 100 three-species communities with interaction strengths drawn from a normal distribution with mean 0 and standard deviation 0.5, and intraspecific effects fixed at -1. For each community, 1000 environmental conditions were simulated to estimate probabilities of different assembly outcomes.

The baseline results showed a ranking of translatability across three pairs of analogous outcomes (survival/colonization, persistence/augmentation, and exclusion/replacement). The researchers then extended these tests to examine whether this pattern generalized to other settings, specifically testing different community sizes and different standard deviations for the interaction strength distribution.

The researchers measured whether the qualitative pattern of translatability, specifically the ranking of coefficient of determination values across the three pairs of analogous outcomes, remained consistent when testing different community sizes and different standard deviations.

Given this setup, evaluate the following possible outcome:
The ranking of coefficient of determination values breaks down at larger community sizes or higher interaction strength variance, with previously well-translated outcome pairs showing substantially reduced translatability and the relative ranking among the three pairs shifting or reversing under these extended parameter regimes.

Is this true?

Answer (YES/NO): NO